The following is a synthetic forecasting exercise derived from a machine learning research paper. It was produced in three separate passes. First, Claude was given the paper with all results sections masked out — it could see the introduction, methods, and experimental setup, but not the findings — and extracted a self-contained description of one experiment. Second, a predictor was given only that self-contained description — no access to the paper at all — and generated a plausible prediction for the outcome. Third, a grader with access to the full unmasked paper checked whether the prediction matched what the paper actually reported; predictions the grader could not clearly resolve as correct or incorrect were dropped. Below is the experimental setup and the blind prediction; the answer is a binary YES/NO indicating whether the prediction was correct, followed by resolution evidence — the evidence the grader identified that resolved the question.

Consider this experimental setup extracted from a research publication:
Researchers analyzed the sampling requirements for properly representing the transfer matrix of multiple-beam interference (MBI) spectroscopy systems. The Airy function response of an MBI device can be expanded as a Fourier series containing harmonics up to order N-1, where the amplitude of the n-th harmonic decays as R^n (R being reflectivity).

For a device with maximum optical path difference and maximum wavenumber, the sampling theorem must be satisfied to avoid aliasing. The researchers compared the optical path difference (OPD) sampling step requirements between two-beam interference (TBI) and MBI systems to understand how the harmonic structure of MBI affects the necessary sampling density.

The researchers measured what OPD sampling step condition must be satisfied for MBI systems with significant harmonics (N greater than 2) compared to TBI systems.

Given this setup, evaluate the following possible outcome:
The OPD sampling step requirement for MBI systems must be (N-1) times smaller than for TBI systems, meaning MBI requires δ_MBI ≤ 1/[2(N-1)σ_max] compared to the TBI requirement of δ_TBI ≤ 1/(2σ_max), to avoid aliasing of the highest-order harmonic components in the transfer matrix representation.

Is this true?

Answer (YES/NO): YES